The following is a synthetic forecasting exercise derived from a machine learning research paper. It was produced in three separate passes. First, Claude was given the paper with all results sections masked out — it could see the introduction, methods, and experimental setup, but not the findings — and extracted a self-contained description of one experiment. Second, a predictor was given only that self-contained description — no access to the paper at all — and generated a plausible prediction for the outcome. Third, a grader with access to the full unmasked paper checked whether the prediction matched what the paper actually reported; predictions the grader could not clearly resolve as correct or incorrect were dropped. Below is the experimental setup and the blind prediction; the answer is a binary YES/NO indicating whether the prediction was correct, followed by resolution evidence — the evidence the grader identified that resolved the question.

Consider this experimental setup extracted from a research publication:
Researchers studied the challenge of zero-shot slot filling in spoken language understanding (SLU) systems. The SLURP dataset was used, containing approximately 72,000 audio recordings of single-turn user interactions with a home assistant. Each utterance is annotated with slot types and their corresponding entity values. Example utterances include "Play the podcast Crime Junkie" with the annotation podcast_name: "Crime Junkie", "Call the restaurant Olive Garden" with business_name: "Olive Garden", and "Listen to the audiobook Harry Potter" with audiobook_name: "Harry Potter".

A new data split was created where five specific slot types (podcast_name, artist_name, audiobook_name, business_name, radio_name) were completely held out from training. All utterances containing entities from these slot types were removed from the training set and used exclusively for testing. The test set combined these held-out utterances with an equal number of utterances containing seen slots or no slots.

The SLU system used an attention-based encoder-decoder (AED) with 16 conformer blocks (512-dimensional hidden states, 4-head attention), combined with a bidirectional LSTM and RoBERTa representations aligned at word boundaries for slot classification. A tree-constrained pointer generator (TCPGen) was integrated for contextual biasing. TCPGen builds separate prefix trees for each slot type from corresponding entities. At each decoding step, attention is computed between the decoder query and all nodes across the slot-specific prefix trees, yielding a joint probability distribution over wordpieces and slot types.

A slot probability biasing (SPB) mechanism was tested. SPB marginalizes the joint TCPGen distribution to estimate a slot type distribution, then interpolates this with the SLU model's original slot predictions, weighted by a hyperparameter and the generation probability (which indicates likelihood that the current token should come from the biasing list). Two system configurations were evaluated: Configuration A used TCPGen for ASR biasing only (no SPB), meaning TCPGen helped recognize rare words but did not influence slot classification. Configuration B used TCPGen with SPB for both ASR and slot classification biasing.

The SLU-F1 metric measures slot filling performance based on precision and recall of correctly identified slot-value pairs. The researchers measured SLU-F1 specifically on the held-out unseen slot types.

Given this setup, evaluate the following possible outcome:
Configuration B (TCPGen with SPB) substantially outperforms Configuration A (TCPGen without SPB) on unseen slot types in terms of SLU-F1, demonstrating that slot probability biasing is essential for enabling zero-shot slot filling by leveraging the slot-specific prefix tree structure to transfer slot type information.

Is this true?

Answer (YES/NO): YES